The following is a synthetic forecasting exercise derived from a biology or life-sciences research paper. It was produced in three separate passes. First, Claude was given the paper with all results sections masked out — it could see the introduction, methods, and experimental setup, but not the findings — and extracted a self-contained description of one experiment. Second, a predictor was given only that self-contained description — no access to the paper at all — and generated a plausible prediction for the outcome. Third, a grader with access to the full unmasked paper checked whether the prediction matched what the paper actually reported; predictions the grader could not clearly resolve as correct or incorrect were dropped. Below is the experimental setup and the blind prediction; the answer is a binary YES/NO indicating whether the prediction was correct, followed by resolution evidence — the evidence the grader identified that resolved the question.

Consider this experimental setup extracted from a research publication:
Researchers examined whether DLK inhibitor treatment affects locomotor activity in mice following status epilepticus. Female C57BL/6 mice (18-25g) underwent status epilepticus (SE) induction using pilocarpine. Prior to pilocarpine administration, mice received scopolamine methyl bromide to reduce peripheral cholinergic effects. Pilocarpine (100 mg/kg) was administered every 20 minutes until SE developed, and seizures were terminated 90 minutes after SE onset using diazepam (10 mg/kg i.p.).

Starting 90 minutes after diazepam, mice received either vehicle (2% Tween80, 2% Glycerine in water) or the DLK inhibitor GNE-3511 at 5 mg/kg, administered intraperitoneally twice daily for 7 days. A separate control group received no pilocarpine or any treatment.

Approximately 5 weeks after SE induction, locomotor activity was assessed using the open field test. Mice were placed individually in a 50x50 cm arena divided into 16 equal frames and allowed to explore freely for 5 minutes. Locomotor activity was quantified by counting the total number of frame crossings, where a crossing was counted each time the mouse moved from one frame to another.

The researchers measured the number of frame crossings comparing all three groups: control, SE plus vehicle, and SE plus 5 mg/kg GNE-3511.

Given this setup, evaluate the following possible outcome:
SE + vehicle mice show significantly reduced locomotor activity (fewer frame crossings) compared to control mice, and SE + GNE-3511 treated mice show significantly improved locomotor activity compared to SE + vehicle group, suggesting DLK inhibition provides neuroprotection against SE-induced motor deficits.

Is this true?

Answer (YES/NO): NO